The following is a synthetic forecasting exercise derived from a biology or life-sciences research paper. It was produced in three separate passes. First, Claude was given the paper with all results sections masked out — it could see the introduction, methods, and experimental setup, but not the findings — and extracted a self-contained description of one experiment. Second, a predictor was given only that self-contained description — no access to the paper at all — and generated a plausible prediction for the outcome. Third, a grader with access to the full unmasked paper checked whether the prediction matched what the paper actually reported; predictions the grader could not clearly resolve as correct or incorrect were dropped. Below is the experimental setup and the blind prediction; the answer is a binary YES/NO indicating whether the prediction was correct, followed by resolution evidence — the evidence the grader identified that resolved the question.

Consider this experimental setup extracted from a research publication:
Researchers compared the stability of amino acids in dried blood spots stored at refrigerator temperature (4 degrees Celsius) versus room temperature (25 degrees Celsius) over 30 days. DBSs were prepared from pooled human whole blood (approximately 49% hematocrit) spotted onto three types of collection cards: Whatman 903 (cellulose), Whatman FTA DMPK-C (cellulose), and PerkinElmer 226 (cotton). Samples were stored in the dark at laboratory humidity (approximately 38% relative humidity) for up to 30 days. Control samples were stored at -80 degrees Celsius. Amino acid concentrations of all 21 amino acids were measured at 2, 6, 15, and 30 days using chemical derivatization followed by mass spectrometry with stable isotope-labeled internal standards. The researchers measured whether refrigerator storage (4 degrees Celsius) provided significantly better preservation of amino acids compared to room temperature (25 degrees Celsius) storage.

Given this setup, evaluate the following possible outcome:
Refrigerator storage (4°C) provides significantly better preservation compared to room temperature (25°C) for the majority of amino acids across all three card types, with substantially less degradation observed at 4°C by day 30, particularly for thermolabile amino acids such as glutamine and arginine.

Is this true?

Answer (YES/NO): NO